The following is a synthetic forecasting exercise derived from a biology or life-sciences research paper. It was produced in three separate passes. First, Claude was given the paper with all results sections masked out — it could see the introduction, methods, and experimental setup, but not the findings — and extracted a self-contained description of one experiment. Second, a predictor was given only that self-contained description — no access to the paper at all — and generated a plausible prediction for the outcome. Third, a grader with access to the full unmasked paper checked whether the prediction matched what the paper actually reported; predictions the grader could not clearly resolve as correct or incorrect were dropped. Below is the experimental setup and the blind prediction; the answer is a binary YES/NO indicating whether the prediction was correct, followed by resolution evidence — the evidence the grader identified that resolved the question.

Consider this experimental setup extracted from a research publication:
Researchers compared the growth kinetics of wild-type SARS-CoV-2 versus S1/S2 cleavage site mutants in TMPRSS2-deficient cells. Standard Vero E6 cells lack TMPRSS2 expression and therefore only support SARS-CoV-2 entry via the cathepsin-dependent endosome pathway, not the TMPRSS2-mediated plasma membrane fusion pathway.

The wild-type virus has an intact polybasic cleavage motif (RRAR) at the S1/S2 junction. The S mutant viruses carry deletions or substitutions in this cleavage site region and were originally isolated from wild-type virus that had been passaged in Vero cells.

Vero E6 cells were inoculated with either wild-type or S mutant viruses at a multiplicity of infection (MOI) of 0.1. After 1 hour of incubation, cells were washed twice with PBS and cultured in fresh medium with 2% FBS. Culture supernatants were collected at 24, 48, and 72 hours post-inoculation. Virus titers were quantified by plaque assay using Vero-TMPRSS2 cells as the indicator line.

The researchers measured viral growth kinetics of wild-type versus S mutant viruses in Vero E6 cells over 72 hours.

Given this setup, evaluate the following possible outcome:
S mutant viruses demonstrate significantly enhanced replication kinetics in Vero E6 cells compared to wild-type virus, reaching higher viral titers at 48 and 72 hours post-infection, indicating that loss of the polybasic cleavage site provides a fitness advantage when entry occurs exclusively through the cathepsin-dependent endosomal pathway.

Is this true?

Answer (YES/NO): NO